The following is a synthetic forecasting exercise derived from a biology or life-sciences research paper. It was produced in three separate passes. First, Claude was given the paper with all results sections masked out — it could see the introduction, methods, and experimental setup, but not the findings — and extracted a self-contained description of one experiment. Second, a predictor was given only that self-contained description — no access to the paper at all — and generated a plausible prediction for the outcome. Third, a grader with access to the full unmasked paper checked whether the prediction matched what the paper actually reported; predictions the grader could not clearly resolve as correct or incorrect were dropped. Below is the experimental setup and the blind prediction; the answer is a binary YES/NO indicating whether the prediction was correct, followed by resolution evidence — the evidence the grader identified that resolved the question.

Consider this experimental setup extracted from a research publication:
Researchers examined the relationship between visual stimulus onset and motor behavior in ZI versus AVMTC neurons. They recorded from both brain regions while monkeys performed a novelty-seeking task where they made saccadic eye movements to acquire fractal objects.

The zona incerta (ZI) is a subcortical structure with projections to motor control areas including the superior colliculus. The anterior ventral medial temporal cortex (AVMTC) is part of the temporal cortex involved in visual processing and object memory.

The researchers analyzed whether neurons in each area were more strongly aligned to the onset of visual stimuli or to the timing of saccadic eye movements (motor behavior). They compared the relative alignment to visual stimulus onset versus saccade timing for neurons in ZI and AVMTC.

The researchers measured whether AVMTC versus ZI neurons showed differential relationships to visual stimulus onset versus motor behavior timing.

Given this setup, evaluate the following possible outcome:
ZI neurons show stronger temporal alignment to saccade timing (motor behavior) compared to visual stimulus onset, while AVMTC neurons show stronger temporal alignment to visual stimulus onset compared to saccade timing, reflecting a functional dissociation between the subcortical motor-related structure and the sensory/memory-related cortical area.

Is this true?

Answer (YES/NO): YES